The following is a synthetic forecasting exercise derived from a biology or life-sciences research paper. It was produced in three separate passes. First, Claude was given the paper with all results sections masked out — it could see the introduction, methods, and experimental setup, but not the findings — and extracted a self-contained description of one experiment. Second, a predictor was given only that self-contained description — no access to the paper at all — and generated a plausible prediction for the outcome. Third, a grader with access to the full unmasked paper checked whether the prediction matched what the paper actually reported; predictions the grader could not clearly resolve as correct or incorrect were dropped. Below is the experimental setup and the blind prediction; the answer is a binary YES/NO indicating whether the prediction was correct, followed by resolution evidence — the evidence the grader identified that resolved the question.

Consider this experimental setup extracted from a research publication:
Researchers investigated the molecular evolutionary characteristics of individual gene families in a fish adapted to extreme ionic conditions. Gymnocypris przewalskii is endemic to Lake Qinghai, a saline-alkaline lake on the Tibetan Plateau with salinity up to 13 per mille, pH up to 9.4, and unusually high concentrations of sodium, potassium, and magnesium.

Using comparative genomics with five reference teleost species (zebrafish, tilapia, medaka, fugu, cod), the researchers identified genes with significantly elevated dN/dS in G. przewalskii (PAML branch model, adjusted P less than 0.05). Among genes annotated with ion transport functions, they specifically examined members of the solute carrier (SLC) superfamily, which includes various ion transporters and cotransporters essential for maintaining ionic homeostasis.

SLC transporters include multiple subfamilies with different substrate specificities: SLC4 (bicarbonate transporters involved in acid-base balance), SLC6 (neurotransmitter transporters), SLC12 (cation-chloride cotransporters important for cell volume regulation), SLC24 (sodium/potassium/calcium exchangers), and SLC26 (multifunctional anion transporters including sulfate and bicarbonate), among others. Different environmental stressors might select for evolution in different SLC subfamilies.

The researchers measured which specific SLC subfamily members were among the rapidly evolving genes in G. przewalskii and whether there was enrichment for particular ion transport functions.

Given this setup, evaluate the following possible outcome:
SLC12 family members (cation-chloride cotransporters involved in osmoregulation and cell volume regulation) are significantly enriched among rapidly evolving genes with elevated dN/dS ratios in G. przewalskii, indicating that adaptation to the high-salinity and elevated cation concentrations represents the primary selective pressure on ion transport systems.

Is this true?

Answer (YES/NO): NO